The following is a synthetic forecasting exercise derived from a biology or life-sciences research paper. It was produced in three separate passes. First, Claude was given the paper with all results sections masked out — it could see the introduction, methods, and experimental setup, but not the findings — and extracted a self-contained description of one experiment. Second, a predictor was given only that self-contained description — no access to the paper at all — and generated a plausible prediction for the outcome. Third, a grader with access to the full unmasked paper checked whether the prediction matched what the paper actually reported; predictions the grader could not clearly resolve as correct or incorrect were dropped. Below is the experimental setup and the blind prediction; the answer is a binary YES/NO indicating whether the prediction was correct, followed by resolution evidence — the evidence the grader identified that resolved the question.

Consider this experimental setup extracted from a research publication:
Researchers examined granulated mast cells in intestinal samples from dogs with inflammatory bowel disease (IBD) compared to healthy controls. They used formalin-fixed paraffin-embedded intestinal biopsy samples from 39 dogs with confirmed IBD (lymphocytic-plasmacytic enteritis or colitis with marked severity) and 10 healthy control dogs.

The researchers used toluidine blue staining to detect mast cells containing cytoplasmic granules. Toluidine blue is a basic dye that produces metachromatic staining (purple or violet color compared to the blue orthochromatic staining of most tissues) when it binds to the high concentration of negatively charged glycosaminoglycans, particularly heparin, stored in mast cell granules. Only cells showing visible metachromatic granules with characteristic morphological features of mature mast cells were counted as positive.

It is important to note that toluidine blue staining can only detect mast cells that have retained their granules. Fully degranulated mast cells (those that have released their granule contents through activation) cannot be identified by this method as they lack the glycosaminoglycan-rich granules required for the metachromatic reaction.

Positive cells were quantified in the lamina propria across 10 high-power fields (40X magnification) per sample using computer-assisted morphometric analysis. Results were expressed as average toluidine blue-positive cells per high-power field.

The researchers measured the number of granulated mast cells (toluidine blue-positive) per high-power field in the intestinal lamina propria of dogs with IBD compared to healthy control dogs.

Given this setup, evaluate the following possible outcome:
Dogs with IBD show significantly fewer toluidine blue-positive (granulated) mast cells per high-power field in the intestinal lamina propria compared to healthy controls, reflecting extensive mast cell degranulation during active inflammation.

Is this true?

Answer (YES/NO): YES